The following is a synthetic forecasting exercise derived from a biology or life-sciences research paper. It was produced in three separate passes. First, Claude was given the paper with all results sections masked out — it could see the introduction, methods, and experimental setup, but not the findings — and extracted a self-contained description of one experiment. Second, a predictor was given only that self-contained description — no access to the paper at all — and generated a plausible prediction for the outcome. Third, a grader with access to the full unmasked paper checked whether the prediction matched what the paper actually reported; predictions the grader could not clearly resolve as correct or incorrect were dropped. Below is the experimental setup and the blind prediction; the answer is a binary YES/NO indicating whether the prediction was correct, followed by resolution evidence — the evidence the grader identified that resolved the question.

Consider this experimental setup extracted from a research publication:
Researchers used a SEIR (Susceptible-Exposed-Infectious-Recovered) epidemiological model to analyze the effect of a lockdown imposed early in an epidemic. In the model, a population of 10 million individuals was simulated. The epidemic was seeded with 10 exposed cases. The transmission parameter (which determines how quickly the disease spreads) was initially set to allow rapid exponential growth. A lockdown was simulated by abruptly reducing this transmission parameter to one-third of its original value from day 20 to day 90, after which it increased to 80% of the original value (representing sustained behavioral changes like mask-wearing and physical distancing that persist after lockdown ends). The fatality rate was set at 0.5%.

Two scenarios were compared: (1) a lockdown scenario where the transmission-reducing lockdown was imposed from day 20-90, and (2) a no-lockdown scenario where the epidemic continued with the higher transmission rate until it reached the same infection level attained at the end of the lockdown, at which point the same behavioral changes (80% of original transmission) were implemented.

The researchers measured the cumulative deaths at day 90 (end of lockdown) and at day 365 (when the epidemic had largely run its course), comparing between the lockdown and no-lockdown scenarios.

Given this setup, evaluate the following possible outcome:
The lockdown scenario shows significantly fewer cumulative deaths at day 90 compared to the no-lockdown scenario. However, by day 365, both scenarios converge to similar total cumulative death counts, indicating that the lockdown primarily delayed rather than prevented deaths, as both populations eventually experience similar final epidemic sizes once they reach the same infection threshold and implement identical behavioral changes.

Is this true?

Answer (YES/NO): YES